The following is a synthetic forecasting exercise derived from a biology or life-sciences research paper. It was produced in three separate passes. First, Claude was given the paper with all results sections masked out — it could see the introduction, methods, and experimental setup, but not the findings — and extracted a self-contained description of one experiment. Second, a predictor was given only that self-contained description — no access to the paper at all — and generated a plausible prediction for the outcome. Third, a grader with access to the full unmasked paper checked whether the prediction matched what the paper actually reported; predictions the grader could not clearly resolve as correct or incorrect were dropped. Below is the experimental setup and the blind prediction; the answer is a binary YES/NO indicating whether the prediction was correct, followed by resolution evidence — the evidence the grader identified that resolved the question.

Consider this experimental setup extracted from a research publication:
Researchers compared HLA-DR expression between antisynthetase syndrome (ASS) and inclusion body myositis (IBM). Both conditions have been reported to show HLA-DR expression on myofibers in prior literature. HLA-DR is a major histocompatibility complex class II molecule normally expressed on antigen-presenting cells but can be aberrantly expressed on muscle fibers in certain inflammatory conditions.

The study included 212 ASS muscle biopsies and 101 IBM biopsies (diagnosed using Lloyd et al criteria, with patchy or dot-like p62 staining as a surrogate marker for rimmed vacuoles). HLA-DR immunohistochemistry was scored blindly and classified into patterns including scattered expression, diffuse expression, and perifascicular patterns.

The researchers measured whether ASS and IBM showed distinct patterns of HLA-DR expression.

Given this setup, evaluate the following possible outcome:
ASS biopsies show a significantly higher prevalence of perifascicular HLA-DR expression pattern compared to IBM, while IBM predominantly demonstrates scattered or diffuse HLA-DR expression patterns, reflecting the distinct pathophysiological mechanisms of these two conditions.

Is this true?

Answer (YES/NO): YES